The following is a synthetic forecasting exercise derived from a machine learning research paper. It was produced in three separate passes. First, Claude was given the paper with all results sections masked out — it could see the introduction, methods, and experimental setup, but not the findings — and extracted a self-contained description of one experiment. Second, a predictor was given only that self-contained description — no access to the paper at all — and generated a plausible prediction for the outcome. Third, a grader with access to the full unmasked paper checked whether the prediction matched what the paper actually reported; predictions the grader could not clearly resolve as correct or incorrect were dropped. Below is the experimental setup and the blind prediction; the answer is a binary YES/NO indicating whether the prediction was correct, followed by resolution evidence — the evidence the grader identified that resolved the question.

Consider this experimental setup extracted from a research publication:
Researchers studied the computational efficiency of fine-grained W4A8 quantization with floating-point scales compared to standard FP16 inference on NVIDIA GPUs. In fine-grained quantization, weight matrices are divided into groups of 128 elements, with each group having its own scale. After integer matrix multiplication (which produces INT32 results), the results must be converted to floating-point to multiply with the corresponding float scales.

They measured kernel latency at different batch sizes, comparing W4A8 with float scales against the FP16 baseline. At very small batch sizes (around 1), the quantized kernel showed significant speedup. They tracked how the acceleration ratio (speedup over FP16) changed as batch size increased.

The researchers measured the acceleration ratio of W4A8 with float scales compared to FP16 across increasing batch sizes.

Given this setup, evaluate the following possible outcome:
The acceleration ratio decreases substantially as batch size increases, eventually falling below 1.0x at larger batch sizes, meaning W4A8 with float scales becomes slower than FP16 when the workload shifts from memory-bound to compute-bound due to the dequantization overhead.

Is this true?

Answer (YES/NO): YES